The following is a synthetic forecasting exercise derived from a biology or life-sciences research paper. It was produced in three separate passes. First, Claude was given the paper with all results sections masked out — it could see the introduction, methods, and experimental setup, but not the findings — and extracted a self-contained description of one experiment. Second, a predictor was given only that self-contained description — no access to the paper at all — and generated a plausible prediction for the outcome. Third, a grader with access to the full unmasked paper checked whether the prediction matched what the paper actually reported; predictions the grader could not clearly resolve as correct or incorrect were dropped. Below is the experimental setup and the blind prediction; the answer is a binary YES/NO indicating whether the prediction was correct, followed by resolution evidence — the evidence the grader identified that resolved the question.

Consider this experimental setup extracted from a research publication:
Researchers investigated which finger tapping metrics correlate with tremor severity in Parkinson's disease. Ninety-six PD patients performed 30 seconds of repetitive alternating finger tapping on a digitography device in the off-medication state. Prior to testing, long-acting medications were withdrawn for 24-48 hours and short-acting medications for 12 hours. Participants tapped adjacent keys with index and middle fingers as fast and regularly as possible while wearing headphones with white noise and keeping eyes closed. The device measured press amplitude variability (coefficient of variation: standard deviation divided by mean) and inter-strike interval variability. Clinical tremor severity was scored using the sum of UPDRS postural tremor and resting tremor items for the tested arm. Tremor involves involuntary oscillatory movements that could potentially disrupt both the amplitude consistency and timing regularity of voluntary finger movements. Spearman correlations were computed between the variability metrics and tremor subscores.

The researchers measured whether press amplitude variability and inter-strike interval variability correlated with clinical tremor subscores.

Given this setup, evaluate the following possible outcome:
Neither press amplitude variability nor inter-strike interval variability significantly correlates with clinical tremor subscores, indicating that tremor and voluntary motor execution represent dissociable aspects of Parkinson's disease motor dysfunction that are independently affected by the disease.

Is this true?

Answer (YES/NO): NO